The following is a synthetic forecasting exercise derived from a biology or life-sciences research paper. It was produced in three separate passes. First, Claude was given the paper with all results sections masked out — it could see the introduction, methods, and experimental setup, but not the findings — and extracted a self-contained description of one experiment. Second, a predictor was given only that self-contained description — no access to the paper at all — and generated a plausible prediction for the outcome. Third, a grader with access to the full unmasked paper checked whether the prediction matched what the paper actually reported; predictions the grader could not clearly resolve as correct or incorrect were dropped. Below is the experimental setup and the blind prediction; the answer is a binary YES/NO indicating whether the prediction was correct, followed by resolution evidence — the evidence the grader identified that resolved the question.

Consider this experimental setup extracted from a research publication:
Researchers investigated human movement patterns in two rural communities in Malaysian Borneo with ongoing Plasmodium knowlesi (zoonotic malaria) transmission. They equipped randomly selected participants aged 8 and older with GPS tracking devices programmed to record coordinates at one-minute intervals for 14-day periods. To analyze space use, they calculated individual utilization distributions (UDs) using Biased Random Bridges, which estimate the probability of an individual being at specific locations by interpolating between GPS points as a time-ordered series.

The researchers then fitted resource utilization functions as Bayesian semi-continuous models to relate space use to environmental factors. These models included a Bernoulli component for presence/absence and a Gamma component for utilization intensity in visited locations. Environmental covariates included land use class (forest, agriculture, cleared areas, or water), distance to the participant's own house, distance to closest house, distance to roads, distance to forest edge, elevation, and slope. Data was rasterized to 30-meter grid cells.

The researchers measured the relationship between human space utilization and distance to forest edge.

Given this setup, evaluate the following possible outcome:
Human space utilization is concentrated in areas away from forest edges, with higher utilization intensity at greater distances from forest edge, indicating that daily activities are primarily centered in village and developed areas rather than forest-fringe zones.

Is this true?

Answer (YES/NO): NO